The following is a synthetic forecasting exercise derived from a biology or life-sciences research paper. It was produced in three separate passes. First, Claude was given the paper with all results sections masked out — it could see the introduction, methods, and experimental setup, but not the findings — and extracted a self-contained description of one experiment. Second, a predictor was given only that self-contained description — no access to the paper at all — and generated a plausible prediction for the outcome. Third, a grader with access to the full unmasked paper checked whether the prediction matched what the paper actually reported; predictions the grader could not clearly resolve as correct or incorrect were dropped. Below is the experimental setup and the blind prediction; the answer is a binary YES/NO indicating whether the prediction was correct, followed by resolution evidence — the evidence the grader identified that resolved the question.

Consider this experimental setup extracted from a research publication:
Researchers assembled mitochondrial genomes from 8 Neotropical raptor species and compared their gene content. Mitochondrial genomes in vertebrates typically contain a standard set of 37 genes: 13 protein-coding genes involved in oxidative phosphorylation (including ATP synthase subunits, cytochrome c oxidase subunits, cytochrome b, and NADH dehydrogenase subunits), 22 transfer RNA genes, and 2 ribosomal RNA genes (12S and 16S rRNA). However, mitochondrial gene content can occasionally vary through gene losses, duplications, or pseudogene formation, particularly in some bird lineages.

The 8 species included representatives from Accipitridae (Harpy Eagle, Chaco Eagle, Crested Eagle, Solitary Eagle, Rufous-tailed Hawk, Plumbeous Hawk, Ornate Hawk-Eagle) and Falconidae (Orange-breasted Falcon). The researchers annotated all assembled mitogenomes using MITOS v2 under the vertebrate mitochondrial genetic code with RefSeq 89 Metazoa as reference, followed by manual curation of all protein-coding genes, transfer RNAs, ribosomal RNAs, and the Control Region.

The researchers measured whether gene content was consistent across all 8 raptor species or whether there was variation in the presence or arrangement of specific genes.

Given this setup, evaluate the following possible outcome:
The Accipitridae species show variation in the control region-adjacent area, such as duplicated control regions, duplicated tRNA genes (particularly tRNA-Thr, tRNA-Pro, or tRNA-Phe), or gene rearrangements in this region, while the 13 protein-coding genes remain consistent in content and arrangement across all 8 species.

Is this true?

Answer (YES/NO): NO